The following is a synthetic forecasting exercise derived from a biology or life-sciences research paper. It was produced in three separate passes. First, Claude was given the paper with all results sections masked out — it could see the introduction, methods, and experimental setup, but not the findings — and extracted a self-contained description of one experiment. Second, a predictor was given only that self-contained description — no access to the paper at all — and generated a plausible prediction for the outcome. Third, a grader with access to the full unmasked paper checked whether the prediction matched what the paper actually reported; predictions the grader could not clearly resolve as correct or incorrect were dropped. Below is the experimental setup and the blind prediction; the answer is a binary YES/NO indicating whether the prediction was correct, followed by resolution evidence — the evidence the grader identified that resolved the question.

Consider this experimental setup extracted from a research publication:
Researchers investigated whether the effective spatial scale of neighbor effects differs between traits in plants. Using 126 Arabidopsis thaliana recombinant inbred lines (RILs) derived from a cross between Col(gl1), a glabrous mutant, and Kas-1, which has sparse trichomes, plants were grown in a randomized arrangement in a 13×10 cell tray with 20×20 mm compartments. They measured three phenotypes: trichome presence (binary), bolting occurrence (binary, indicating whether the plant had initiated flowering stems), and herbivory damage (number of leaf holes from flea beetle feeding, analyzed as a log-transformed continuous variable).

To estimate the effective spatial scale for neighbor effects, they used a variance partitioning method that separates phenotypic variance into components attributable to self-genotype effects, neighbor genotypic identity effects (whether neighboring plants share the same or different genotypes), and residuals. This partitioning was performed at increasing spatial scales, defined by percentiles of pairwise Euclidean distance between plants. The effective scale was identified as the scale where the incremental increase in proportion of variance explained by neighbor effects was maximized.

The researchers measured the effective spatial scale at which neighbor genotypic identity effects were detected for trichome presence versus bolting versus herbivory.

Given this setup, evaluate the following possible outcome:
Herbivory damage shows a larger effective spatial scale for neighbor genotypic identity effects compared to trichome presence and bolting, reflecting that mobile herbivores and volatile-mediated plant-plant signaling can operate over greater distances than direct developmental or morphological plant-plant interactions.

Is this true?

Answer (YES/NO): YES